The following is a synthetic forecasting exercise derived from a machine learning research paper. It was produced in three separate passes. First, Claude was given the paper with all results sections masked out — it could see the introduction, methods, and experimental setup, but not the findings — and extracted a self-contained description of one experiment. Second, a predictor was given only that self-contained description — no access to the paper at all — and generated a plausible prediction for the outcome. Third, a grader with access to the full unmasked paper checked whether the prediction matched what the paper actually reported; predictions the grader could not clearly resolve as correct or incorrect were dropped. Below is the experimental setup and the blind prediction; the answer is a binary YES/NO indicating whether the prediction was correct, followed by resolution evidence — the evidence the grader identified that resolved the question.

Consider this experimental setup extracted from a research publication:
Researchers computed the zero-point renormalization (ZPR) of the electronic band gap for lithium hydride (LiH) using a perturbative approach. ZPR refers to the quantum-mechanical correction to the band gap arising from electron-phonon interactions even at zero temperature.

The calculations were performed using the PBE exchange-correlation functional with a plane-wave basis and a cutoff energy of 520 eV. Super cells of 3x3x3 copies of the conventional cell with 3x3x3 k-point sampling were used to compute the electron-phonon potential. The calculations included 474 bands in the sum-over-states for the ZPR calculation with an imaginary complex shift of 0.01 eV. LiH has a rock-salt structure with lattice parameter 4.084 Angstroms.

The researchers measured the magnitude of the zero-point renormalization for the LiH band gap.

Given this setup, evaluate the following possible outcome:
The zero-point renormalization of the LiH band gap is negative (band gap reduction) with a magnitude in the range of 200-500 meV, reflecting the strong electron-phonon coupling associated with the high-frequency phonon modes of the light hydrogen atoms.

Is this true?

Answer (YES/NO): YES